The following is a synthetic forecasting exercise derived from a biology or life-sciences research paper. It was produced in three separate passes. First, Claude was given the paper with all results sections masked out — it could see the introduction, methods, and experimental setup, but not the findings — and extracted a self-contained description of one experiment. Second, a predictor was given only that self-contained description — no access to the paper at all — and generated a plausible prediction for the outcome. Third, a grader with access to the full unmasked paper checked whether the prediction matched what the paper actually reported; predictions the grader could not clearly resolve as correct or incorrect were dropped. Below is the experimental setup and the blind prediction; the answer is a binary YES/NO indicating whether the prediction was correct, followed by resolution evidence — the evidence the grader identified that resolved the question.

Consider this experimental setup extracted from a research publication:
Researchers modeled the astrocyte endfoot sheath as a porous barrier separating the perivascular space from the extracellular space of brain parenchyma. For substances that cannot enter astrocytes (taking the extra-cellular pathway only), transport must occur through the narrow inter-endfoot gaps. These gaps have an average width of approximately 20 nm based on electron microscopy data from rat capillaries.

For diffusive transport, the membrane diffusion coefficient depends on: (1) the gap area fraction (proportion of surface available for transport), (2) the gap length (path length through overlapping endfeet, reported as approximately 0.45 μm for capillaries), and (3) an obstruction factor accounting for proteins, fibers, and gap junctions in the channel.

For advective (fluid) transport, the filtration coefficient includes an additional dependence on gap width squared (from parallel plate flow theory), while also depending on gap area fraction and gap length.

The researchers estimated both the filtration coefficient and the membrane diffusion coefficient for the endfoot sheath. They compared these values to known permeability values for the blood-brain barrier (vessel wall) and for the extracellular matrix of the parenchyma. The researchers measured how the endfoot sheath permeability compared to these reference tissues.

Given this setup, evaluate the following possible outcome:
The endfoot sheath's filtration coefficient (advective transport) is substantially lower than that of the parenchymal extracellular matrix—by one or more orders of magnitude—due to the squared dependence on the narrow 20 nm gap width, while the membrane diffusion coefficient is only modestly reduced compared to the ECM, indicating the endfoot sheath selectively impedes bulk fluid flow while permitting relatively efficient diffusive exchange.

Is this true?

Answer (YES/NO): NO